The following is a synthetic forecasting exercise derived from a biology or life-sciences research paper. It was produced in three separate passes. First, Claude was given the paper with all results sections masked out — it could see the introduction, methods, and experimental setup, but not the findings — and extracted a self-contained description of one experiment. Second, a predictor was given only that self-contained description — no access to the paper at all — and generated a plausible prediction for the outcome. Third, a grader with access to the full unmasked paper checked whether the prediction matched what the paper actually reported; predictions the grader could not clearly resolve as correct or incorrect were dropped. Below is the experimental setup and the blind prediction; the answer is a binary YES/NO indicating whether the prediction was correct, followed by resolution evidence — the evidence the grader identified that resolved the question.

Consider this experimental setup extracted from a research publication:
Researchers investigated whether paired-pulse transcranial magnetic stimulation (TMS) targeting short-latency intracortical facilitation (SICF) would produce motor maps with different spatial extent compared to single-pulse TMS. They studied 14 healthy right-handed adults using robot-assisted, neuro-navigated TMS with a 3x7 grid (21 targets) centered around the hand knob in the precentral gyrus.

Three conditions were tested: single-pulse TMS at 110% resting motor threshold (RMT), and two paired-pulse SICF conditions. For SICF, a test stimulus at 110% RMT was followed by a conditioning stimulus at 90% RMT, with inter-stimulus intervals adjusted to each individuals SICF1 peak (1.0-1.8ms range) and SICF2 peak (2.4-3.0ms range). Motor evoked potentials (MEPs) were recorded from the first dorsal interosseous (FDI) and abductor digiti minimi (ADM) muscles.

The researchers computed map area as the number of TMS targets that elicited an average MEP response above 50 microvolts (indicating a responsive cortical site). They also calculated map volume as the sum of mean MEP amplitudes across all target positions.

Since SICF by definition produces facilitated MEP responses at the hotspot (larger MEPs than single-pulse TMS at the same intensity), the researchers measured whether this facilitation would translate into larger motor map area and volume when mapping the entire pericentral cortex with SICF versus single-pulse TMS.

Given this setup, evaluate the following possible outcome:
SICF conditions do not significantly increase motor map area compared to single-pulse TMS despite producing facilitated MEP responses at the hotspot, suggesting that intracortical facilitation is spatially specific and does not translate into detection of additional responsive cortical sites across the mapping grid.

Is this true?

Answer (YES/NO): NO